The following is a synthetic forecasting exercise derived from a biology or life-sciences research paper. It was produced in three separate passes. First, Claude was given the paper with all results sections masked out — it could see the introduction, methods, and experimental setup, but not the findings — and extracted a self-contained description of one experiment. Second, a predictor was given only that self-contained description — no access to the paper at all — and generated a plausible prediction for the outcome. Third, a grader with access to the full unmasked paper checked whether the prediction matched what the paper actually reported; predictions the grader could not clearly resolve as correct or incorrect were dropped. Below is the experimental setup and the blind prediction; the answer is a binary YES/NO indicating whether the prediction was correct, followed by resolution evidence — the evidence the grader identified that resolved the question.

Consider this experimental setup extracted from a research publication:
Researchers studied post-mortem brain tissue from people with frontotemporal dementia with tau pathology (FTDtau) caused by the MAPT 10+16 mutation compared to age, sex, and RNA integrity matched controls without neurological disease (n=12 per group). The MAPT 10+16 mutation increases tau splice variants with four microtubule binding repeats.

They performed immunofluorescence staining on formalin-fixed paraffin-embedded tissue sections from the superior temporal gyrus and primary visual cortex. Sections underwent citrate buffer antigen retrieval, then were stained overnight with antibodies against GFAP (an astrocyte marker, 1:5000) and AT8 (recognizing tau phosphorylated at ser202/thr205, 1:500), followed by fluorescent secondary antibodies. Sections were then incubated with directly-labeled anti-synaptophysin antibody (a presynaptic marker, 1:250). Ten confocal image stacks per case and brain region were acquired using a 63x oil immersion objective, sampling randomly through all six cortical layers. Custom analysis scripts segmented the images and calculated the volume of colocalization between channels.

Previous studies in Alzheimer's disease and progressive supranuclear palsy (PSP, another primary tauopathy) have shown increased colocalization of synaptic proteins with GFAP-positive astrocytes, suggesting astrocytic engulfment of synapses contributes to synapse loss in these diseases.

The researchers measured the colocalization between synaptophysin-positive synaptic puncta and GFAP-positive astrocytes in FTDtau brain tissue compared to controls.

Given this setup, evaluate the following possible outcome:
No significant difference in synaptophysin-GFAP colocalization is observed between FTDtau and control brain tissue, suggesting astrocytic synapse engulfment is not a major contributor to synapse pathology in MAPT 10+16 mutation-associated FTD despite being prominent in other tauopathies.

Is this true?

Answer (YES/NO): NO